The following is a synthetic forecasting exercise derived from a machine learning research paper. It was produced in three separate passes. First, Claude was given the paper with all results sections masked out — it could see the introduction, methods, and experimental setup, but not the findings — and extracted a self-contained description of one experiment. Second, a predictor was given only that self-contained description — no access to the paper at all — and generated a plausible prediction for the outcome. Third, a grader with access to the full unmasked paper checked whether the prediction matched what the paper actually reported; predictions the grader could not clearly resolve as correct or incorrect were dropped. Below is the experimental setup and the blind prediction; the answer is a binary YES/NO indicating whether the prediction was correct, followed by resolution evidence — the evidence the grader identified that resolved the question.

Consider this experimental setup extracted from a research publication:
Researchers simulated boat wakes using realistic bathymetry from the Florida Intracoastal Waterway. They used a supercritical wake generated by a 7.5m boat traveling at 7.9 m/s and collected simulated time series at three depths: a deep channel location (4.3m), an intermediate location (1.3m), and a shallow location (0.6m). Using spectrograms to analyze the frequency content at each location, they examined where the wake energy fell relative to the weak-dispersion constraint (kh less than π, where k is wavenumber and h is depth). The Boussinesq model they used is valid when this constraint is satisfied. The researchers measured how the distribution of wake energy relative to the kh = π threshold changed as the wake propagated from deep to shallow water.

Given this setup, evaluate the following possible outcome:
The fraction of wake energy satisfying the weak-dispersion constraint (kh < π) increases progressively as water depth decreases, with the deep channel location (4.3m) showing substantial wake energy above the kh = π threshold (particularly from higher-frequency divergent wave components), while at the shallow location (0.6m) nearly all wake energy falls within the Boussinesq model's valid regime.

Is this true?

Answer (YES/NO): YES